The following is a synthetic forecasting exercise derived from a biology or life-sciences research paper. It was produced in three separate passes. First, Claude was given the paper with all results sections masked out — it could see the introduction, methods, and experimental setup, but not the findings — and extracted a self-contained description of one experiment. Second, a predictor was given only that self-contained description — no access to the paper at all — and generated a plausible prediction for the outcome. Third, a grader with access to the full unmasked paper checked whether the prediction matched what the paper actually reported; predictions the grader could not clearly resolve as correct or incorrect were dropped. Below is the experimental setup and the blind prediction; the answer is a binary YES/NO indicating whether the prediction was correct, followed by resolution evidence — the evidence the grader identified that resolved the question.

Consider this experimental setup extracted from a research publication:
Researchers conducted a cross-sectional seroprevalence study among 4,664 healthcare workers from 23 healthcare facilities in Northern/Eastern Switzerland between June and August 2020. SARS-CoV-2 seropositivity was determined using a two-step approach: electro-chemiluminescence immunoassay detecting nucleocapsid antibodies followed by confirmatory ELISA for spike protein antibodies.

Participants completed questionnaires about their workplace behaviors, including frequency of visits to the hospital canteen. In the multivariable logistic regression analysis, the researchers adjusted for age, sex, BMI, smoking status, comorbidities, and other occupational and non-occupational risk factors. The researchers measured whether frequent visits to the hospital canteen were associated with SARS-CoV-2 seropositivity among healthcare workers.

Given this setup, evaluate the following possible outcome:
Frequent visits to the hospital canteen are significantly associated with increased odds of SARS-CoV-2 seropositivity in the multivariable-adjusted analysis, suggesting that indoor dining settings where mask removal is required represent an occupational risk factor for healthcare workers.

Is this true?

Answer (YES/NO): YES